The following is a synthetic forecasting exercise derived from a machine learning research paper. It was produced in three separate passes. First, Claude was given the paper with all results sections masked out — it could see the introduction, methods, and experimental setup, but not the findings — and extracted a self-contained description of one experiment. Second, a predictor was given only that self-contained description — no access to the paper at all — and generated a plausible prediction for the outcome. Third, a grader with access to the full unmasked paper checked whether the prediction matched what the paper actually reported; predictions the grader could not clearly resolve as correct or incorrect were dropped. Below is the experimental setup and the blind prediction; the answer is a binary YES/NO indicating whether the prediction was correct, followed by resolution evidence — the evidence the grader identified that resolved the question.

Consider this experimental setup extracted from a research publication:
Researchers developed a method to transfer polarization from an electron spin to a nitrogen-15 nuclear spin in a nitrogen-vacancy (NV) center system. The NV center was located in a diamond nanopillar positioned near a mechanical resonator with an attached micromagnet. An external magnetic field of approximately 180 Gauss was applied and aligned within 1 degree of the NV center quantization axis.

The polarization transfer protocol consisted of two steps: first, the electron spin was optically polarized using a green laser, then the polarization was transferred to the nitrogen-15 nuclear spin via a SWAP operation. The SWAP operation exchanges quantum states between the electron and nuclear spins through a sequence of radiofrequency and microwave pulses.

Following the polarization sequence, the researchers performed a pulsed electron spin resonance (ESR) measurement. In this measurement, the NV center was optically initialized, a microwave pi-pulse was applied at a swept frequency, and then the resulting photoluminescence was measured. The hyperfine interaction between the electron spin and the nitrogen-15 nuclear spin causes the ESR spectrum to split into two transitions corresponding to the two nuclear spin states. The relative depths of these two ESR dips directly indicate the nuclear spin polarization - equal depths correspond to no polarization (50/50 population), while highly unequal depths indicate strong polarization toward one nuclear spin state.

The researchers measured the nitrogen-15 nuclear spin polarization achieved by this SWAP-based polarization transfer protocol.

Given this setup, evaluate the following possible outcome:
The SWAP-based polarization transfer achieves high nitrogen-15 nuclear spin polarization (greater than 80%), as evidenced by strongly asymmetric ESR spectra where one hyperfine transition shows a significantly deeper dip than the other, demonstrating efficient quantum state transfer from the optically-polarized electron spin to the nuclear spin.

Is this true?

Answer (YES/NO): NO